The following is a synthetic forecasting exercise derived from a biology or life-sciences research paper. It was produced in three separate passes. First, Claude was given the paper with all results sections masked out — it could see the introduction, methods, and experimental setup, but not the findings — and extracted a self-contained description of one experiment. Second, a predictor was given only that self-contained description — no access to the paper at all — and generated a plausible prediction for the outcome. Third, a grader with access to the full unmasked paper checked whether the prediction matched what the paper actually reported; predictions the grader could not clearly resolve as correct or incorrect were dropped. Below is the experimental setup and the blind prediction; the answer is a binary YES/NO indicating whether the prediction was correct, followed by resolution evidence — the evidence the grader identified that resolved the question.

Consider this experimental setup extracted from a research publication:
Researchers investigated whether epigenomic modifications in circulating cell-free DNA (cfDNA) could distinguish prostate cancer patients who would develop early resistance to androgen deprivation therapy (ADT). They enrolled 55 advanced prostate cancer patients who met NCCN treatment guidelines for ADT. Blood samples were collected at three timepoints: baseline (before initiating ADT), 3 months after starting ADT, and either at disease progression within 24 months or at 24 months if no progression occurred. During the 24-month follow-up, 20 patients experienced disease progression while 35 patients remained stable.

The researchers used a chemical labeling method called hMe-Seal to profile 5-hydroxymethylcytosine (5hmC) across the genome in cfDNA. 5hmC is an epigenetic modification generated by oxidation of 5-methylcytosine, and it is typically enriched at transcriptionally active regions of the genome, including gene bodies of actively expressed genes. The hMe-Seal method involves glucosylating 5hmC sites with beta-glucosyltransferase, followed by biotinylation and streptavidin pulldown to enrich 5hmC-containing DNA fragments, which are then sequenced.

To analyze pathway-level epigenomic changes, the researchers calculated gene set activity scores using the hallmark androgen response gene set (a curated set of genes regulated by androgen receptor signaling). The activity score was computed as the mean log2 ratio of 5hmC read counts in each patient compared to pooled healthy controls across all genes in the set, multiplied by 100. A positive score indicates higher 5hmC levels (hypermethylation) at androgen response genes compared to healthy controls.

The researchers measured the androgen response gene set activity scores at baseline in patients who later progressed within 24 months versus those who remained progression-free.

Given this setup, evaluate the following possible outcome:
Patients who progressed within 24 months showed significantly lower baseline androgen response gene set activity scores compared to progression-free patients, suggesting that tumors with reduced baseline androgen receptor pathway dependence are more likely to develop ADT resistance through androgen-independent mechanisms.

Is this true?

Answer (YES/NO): NO